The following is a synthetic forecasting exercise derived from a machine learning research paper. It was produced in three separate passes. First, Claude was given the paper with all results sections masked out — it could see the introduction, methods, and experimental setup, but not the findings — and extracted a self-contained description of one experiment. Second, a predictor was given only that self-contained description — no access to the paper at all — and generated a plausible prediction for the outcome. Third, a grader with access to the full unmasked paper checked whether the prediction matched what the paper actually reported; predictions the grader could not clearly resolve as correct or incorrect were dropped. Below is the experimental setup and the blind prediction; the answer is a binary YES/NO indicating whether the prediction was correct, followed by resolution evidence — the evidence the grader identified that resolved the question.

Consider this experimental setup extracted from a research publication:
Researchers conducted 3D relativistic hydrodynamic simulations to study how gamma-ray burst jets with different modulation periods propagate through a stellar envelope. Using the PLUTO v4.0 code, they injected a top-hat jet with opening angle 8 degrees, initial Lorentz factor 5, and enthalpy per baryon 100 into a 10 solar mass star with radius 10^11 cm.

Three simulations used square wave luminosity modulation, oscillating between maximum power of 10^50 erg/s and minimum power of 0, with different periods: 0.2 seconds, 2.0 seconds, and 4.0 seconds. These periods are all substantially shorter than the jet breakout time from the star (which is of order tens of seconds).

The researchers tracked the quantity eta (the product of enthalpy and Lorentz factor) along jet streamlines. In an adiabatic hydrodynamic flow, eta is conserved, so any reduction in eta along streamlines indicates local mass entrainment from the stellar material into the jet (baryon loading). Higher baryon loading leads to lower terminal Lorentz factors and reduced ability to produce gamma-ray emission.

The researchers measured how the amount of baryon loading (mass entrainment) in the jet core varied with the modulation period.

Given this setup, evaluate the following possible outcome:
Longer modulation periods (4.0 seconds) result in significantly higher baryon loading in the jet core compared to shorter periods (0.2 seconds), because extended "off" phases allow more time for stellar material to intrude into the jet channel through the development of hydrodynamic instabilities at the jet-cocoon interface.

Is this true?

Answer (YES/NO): NO